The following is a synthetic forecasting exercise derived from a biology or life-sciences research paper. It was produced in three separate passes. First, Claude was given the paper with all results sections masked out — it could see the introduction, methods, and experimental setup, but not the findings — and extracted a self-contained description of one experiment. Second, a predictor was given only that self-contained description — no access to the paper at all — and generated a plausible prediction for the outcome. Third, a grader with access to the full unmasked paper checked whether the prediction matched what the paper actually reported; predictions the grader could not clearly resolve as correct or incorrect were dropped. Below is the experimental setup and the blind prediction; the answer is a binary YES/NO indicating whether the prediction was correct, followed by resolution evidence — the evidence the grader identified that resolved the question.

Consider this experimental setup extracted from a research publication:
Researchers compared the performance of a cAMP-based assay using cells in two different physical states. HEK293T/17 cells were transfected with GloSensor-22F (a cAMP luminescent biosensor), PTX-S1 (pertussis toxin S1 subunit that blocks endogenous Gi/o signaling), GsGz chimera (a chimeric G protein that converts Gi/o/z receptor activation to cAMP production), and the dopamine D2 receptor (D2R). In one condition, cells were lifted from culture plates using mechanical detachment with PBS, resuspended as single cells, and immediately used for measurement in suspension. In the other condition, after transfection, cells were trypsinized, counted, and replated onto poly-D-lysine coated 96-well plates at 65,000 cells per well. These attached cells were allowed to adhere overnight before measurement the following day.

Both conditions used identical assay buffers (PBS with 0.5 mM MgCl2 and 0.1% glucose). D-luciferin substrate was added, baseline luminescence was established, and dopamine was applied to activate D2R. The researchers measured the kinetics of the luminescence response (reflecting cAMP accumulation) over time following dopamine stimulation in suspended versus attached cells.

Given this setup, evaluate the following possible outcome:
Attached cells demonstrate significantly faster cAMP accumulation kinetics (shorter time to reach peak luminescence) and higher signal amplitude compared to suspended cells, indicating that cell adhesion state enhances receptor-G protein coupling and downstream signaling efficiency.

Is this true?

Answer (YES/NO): NO